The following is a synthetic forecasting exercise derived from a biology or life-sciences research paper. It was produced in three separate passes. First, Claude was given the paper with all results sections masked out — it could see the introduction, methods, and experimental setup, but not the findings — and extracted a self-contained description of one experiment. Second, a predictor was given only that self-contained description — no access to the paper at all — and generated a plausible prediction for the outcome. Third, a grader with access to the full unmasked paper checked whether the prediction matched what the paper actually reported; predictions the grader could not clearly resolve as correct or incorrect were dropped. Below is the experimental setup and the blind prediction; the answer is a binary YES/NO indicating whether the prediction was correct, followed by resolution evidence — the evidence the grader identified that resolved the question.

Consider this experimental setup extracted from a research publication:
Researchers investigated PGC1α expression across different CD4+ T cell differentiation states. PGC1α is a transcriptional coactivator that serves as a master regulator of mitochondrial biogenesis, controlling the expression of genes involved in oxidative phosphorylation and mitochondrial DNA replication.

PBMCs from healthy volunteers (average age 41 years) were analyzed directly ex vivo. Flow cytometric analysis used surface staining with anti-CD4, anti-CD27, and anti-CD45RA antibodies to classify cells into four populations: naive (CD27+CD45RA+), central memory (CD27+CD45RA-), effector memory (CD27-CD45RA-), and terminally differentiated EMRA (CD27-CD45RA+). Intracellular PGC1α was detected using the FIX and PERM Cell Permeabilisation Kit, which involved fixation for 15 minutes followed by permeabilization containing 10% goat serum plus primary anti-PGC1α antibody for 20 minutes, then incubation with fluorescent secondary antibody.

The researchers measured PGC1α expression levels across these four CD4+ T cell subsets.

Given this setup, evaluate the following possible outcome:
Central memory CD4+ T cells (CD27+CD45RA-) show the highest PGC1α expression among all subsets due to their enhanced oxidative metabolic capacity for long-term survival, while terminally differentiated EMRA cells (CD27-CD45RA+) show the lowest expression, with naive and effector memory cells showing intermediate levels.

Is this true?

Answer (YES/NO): NO